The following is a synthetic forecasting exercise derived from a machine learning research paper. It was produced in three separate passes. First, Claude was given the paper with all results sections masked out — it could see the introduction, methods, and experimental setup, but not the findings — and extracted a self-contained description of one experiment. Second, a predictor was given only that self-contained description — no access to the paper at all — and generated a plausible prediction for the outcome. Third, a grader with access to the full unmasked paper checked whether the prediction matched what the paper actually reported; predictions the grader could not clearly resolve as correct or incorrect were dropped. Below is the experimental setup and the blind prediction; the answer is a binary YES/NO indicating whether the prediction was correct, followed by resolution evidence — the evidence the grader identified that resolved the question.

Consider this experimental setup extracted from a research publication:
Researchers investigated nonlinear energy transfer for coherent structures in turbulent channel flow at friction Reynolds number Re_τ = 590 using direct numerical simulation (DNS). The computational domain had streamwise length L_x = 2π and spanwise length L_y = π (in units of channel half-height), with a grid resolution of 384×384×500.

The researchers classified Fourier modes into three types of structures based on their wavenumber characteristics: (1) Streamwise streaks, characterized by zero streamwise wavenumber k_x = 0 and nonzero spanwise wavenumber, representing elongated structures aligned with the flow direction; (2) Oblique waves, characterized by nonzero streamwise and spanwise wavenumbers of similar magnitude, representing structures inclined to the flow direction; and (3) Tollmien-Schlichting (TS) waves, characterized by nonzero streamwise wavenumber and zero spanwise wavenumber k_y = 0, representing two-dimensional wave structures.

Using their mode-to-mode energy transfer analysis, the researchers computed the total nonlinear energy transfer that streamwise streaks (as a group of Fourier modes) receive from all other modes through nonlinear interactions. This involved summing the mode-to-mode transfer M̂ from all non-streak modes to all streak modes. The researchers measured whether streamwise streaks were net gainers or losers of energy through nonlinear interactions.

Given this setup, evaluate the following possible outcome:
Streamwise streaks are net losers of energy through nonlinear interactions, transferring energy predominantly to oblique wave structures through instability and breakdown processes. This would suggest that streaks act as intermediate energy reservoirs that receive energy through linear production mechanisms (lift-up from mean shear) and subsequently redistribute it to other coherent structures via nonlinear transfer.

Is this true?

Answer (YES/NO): NO